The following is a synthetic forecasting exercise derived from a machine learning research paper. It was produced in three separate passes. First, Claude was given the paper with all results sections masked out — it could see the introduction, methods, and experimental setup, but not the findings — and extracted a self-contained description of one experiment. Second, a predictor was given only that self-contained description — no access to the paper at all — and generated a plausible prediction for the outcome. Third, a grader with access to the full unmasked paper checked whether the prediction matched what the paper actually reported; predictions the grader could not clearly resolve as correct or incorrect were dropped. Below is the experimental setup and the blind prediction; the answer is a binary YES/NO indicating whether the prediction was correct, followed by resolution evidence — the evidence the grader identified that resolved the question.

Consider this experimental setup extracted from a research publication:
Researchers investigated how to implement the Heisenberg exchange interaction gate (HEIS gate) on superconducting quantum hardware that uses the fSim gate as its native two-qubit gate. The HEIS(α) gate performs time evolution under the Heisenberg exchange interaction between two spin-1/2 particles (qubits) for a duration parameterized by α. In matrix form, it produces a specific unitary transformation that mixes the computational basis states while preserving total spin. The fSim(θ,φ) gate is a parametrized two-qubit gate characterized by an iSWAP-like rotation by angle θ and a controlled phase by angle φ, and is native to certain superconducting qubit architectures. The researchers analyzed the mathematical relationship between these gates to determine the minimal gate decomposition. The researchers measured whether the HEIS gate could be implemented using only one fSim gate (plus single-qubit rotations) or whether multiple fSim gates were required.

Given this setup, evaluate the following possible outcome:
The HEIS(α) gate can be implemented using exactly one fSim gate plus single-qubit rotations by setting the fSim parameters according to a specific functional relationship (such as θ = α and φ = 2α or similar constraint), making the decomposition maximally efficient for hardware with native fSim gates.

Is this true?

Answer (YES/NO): YES